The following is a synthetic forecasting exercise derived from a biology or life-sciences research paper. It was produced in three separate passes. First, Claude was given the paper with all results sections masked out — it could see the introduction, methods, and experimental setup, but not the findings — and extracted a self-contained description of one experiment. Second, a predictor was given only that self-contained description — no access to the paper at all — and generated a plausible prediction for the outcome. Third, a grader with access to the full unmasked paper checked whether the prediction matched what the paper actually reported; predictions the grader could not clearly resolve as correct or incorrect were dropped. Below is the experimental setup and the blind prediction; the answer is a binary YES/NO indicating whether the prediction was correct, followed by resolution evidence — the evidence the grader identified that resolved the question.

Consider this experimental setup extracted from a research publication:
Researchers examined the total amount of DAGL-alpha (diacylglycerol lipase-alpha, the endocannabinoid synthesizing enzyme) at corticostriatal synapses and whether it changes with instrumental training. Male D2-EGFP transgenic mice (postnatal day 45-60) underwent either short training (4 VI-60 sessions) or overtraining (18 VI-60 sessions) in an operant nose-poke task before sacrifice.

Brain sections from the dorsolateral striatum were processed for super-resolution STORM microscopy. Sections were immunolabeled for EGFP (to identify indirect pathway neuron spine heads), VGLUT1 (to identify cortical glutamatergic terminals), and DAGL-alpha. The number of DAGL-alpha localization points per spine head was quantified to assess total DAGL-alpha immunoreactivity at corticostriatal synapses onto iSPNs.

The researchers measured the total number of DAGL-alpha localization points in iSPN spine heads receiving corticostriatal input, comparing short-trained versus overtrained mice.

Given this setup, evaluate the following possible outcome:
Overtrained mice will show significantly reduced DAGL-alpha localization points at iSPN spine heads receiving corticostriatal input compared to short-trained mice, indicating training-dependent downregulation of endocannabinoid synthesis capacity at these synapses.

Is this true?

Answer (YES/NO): YES